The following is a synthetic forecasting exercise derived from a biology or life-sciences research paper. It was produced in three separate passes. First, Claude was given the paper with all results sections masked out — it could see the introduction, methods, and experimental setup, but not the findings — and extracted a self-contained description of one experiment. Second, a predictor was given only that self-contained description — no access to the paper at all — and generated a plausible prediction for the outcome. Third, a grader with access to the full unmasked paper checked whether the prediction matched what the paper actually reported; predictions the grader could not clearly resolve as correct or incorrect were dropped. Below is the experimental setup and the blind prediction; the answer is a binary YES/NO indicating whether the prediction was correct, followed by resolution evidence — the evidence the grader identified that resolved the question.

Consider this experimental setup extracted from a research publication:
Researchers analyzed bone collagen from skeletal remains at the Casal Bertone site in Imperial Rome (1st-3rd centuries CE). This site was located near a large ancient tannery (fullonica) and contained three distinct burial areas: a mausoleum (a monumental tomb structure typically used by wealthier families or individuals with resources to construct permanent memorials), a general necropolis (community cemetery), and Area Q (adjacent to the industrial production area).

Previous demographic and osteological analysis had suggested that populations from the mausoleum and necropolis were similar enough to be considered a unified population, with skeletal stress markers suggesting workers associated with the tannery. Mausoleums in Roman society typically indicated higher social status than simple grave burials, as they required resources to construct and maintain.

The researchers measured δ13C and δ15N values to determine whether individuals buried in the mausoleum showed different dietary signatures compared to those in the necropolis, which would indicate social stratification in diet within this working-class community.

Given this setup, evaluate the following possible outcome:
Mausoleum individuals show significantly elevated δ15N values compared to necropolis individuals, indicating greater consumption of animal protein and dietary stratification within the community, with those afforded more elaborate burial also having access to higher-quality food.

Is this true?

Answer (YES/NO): NO